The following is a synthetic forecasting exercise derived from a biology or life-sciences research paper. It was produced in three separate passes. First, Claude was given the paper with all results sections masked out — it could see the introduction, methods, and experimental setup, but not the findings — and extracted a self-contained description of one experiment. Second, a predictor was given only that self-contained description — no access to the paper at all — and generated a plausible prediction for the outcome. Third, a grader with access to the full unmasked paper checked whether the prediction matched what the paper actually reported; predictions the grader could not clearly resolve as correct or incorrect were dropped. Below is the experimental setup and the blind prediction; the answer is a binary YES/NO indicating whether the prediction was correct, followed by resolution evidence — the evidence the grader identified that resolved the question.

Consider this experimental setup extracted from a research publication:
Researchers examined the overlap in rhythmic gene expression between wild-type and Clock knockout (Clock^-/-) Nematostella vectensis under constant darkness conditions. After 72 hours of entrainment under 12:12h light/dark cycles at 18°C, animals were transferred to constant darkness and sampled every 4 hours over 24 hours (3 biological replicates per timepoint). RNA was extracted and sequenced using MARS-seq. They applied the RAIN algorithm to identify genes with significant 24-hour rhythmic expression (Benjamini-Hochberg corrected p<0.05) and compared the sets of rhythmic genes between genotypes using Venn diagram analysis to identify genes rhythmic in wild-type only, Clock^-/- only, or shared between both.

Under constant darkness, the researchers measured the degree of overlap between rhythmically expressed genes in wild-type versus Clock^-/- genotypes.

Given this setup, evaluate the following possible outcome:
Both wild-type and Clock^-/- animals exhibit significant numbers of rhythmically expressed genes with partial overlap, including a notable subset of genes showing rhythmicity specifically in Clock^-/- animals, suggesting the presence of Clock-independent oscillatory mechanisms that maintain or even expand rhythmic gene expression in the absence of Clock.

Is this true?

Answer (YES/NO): YES